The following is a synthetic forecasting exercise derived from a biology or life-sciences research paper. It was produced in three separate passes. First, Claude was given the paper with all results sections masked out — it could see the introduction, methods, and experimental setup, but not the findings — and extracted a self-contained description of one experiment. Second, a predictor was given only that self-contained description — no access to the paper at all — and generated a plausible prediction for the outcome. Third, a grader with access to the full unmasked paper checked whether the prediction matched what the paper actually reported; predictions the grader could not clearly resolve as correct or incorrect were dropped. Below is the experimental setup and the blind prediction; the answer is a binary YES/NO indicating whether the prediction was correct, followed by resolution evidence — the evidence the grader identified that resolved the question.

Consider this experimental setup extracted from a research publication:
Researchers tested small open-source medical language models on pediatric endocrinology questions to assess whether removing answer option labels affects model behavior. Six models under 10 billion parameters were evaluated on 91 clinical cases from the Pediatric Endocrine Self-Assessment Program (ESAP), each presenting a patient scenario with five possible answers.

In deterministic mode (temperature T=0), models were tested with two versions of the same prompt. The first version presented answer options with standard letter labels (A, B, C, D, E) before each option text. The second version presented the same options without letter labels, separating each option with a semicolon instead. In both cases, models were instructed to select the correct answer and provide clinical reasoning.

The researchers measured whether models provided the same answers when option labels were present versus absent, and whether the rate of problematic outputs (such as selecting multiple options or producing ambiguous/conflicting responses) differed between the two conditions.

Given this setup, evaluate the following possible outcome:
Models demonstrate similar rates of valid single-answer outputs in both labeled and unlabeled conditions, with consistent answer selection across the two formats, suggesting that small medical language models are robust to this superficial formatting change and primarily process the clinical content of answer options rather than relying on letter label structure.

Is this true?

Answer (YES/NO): NO